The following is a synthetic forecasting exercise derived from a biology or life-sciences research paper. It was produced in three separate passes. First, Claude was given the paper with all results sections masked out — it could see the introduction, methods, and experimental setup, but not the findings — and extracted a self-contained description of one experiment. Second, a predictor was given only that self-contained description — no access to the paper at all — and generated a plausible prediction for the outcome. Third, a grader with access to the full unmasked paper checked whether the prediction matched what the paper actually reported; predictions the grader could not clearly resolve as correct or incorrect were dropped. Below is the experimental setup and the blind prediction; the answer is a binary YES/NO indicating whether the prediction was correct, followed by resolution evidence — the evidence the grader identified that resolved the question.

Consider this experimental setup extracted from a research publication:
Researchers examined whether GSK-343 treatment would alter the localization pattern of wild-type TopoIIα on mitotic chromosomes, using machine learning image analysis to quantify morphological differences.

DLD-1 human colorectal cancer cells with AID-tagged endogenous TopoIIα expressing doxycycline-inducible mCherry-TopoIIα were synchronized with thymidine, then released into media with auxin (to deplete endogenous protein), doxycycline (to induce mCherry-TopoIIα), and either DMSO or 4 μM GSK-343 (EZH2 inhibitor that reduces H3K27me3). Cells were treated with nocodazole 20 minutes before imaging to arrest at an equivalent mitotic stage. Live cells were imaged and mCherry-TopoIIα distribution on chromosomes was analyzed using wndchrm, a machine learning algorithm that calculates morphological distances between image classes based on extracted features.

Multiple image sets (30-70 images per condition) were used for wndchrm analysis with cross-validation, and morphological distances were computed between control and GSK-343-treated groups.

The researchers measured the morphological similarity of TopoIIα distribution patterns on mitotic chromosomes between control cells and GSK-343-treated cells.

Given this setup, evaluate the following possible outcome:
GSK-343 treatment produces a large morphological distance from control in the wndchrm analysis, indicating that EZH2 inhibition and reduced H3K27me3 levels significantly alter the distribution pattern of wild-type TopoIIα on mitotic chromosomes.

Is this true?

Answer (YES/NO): NO